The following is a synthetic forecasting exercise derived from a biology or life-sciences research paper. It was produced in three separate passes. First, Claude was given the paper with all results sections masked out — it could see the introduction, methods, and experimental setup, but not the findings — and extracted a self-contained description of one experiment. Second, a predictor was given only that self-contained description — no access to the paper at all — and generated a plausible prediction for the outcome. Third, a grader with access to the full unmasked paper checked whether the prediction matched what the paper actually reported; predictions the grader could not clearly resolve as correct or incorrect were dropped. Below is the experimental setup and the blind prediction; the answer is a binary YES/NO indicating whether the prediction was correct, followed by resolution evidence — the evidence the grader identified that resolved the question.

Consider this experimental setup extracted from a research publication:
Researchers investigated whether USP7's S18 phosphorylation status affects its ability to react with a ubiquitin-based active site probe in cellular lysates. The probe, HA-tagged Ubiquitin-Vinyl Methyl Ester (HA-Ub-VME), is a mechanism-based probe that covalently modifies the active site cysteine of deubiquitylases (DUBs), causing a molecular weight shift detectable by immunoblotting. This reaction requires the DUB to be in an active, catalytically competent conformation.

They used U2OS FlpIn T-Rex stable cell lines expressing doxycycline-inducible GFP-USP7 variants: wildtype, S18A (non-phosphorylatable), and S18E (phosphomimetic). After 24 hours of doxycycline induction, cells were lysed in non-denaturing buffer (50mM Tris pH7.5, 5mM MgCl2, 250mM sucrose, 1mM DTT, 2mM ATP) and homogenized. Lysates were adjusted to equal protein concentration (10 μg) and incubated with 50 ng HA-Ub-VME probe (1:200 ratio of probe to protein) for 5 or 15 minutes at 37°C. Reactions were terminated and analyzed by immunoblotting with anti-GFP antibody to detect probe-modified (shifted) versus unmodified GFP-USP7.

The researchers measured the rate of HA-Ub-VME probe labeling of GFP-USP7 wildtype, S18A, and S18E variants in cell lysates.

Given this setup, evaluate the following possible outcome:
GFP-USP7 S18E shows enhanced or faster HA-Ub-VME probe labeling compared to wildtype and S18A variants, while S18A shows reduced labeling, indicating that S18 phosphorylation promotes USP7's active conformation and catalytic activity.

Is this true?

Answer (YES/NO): NO